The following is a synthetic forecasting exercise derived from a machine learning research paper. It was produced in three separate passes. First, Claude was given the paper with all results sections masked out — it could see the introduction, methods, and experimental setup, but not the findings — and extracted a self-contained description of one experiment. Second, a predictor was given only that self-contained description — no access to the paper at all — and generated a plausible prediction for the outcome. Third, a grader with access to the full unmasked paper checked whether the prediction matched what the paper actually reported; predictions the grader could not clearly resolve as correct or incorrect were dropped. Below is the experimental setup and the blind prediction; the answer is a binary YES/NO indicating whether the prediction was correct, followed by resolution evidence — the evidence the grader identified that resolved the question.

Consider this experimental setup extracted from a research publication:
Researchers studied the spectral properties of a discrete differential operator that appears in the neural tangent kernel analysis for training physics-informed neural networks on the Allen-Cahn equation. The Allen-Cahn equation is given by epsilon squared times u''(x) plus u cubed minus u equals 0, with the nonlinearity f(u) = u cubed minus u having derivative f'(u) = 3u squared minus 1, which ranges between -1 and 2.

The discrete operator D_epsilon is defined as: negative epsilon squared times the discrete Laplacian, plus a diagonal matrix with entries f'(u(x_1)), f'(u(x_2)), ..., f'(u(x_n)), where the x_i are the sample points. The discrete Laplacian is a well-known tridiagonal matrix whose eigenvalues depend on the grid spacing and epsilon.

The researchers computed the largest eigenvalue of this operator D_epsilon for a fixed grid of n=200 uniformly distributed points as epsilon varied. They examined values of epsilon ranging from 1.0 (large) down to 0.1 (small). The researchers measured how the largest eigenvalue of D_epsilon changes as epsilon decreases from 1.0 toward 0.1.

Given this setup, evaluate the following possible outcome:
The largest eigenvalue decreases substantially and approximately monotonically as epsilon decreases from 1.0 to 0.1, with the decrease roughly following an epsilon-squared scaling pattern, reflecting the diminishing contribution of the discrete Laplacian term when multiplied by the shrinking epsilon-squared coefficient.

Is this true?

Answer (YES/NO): NO